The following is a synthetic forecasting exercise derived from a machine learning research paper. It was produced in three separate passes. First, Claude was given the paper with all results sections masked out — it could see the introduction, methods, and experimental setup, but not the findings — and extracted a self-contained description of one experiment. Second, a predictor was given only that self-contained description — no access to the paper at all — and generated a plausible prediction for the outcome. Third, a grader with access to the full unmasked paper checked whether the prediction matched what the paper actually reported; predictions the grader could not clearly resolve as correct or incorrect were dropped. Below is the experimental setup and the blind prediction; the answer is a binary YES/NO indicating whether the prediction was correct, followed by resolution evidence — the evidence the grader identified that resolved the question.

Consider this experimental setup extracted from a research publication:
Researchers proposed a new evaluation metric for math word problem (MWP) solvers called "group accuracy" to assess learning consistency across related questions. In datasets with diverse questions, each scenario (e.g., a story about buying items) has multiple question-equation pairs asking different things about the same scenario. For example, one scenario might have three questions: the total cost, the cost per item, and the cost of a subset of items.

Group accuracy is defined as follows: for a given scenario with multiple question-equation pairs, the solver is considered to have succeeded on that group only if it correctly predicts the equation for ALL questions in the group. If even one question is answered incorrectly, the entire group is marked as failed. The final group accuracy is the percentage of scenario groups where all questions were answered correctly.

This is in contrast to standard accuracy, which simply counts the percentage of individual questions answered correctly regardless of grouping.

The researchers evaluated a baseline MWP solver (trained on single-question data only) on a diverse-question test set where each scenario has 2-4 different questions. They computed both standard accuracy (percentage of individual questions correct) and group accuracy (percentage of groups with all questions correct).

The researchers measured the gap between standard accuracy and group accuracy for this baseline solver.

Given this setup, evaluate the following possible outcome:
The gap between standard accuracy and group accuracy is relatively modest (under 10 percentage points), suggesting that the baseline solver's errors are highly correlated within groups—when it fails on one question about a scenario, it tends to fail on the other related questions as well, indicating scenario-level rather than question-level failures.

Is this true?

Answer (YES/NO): NO